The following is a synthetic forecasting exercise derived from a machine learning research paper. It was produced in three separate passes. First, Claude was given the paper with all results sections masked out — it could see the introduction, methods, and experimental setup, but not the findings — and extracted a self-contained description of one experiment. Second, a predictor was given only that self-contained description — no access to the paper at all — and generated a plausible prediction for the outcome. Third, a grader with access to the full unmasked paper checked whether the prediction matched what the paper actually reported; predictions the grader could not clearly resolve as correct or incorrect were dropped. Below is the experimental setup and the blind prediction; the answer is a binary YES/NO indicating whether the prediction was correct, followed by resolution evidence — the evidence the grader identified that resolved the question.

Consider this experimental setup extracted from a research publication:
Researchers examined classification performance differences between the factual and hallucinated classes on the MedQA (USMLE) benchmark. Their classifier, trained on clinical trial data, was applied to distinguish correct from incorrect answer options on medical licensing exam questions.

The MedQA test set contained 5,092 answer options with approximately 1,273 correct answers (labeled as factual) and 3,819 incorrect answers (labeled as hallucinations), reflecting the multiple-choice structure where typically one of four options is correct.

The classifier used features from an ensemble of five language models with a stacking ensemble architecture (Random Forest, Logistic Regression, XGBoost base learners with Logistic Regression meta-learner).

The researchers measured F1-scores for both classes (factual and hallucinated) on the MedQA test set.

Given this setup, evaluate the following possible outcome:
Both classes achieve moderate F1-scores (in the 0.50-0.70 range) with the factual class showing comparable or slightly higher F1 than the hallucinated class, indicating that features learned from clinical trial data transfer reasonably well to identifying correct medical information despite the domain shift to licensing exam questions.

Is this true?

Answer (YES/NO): NO